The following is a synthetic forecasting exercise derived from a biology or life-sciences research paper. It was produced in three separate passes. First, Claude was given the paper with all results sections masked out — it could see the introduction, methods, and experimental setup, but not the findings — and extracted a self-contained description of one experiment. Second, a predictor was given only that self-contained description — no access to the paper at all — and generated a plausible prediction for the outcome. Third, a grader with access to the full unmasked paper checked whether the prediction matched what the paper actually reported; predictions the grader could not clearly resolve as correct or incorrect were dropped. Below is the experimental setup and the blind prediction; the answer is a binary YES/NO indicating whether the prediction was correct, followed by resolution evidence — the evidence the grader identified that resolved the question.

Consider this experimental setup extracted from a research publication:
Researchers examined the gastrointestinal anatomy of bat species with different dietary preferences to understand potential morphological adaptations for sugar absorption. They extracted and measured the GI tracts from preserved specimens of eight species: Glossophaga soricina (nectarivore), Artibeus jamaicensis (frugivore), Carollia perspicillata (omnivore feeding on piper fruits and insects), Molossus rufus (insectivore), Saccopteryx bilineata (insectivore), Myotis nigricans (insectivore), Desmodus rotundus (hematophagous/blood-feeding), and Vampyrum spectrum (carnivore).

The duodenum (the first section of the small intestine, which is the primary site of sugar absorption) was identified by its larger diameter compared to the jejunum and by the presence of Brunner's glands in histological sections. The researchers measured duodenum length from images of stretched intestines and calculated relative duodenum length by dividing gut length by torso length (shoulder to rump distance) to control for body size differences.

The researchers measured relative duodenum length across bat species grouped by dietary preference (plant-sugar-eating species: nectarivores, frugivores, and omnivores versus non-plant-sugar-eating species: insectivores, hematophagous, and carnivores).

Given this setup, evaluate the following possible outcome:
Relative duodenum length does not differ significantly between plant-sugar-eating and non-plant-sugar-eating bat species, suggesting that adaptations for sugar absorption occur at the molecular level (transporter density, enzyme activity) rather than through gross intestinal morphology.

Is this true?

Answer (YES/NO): NO